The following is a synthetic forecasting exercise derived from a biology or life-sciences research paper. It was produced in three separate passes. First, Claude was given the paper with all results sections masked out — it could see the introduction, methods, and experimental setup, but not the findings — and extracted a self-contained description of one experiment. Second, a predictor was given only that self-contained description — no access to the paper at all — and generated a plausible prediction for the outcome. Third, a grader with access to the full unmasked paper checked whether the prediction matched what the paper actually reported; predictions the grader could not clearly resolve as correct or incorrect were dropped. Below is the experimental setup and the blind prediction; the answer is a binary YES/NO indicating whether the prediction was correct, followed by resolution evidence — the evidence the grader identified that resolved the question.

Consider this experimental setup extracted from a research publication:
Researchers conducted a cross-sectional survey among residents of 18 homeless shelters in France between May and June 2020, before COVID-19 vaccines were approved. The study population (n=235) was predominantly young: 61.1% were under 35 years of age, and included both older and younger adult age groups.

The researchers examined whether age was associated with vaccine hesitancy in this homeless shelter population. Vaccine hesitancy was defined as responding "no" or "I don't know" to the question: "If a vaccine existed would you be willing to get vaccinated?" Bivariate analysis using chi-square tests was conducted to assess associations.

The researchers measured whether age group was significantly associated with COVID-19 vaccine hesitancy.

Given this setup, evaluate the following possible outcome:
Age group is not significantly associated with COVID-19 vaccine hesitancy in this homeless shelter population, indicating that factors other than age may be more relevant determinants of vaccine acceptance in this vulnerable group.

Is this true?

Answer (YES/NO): YES